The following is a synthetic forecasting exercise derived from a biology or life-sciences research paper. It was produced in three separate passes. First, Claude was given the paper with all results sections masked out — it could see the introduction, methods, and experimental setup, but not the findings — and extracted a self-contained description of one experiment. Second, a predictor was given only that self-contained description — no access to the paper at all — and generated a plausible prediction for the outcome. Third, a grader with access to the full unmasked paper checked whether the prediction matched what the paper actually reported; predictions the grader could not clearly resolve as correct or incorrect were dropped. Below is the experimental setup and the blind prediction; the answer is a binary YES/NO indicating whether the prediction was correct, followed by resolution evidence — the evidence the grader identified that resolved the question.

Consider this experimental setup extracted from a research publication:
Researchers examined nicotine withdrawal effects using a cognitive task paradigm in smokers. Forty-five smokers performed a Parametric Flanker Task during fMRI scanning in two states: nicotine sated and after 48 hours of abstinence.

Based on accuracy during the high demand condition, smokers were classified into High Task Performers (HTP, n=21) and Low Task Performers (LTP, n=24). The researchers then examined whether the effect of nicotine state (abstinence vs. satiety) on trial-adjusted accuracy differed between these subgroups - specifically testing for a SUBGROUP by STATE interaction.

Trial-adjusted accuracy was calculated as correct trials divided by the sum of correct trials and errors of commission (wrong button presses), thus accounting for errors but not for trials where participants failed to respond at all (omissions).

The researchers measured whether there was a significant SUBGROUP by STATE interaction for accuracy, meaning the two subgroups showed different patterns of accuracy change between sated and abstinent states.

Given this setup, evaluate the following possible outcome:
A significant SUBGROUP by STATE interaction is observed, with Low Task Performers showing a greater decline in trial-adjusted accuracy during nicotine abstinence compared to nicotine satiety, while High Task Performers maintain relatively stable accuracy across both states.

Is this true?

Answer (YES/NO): NO